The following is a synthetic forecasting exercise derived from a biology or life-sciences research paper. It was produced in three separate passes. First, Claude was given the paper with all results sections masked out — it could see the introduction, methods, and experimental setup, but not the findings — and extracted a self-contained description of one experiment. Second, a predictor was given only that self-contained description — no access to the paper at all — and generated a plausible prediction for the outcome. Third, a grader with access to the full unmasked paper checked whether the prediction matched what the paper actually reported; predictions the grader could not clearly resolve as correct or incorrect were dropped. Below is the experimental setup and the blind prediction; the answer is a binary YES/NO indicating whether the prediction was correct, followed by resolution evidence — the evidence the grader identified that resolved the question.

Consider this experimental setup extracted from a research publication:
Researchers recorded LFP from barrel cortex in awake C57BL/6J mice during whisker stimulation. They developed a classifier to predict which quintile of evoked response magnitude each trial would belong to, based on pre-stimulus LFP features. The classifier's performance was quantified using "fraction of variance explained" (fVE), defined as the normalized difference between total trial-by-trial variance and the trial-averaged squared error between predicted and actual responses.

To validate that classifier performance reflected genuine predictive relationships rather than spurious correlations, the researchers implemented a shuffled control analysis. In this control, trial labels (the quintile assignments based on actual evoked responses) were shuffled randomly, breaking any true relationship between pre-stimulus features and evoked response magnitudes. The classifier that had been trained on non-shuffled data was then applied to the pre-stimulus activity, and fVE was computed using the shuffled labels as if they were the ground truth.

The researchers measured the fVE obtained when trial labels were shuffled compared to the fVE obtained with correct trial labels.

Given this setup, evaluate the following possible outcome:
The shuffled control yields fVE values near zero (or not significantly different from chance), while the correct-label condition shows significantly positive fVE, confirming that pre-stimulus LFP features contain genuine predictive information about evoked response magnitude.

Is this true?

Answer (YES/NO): YES